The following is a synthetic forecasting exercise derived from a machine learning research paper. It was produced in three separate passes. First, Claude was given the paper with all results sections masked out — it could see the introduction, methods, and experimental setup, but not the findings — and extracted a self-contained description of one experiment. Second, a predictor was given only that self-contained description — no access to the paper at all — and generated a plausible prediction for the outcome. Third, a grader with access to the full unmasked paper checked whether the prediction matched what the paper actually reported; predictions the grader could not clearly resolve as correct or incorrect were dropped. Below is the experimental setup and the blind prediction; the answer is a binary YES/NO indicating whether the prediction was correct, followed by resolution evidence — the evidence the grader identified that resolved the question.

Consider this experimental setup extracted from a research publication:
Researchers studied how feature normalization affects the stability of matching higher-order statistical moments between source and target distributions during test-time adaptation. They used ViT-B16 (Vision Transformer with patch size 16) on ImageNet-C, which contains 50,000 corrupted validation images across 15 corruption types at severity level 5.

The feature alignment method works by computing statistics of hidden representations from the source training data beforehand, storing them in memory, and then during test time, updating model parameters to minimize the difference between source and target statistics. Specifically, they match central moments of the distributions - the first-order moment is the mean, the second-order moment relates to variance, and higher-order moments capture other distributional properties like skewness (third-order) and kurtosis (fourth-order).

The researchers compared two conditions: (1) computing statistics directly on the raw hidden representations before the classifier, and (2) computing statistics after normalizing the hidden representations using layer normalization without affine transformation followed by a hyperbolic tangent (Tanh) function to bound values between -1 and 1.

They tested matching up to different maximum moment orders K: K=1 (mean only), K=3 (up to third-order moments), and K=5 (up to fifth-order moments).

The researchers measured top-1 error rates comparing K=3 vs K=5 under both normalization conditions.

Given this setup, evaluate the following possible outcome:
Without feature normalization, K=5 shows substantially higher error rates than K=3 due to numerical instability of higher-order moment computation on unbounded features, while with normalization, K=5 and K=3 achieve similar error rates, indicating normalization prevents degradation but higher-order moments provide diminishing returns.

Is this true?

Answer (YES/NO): YES